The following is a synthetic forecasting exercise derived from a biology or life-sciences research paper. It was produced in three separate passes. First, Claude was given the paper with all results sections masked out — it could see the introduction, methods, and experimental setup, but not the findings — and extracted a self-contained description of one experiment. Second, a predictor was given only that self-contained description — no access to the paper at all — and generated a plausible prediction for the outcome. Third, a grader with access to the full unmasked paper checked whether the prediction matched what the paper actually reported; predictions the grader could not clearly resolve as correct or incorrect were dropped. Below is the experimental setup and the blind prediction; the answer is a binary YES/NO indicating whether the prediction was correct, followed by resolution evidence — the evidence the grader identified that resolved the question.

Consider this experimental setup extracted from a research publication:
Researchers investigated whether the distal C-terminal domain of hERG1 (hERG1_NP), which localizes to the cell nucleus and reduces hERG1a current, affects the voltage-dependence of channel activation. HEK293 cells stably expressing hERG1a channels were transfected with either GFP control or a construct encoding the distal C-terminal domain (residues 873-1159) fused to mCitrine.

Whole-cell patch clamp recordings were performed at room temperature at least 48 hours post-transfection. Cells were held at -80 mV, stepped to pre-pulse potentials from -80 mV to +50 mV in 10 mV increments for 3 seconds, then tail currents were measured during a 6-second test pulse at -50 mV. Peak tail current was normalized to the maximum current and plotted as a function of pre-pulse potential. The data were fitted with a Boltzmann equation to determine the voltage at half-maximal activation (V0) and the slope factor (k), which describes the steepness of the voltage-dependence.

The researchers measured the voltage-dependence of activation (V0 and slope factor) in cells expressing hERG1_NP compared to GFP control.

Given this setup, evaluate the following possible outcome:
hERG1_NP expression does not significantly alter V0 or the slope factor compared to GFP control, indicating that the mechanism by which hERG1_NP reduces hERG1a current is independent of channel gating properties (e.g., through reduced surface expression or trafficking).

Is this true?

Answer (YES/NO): YES